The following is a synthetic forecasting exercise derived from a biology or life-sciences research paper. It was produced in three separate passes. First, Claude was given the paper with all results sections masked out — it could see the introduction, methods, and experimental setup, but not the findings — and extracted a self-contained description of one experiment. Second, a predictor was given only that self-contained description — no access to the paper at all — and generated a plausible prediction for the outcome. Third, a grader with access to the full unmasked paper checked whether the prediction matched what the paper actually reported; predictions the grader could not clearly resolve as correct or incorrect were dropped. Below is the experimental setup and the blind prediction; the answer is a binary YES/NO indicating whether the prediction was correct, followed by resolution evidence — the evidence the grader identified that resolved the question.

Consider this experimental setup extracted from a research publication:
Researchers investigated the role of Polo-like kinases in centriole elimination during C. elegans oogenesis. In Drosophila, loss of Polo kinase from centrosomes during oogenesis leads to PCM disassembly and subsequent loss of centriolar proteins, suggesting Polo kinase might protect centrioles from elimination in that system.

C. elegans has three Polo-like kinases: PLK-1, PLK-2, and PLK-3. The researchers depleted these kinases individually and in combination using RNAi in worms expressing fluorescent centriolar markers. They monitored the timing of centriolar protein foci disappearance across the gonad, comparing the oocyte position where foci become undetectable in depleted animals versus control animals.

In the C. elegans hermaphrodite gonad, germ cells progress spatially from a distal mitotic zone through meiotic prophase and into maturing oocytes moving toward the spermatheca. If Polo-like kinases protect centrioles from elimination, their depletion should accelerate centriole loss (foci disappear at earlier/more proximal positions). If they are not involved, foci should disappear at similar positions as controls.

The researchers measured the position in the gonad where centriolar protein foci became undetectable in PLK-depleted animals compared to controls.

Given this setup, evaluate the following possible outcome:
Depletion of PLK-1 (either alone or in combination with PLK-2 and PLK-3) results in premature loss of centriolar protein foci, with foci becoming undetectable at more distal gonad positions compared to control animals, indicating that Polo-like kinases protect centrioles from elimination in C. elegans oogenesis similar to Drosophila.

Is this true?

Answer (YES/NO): NO